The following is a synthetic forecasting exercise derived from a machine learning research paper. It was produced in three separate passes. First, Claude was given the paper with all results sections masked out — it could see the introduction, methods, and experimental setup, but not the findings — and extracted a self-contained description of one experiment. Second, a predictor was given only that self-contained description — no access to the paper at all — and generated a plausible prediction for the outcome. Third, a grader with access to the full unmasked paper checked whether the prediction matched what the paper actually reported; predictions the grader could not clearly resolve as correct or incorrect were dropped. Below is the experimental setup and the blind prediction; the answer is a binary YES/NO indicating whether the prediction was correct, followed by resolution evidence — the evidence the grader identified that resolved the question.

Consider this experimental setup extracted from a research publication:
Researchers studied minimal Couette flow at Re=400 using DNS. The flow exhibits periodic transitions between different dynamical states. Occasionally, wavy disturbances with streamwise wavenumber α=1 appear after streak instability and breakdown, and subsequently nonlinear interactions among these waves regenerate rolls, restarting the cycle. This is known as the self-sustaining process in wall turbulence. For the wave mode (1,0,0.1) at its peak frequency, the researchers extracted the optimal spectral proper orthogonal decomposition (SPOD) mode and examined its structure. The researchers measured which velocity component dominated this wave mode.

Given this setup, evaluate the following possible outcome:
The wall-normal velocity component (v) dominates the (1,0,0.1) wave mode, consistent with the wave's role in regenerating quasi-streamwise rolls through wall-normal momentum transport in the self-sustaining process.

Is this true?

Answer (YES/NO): NO